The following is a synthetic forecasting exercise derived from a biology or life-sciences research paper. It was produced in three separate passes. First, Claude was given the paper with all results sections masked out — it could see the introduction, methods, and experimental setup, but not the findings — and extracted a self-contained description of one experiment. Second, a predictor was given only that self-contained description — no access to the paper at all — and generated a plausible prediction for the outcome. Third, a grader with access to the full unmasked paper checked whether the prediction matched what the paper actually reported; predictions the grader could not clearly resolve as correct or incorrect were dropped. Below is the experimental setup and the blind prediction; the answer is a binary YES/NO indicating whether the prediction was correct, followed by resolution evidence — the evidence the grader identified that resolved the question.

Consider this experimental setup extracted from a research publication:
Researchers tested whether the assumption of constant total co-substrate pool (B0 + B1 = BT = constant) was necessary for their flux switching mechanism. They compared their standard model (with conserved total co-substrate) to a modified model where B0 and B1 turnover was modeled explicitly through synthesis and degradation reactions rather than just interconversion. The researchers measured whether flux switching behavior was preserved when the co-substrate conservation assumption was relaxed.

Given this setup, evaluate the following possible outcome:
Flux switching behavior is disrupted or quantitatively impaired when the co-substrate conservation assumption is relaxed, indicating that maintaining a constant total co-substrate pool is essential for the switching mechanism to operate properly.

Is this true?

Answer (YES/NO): NO